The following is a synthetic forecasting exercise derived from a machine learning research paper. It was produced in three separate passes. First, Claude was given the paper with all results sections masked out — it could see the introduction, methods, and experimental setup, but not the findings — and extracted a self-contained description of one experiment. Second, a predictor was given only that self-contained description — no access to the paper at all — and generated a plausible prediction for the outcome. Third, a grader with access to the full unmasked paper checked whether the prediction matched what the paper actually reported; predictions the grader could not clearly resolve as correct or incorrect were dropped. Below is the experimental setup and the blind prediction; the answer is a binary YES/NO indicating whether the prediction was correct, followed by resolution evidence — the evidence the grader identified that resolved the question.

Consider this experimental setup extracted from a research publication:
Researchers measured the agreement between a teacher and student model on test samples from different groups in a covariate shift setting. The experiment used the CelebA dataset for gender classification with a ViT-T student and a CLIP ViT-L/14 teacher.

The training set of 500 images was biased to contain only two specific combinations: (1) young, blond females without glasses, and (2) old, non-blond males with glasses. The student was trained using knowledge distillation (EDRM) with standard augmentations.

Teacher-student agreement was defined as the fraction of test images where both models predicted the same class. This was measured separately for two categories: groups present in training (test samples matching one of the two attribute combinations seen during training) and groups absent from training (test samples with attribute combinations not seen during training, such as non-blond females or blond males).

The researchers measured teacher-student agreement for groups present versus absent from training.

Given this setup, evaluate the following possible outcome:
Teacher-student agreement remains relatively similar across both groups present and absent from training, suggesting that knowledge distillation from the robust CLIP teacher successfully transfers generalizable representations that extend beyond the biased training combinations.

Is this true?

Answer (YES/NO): NO